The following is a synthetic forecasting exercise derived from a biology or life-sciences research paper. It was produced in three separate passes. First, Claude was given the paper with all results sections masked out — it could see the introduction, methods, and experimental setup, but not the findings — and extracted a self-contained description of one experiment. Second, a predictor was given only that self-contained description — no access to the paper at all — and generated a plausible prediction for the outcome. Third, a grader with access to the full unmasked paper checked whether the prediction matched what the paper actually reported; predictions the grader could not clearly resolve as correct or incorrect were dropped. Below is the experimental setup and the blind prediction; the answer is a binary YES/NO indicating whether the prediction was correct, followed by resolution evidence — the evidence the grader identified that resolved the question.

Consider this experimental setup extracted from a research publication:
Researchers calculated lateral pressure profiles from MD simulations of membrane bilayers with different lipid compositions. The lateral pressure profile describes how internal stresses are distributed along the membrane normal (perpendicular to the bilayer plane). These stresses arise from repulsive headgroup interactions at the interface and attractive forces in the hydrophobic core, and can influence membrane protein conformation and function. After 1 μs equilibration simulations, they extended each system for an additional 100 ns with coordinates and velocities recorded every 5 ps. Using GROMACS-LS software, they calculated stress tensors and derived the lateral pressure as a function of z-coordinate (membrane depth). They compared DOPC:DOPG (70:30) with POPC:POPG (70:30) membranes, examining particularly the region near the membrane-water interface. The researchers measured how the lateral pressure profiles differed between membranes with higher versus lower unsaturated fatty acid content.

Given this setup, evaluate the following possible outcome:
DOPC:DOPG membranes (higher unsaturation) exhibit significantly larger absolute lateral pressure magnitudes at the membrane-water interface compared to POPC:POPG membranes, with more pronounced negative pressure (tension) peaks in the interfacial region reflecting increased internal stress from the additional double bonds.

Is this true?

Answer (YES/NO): NO